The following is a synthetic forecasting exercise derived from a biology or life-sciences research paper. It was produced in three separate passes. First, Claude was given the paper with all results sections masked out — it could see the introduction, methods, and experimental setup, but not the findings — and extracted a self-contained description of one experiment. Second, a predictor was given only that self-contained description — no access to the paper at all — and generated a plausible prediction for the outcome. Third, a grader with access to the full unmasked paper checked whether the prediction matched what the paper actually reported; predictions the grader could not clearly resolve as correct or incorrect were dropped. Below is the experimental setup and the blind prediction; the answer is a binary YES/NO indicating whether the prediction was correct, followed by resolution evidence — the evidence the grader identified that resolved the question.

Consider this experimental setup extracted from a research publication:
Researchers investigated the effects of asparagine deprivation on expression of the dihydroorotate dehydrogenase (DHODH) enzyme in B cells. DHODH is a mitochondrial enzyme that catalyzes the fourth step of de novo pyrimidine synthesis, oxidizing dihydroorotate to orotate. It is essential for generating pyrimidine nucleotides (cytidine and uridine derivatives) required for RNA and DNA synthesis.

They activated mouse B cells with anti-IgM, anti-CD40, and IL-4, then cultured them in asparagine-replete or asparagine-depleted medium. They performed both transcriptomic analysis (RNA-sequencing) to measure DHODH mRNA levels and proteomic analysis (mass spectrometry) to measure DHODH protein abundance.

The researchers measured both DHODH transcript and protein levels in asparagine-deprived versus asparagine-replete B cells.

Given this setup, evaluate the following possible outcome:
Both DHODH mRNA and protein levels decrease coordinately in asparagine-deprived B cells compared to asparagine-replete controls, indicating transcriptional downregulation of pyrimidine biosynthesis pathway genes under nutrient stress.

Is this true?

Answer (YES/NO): NO